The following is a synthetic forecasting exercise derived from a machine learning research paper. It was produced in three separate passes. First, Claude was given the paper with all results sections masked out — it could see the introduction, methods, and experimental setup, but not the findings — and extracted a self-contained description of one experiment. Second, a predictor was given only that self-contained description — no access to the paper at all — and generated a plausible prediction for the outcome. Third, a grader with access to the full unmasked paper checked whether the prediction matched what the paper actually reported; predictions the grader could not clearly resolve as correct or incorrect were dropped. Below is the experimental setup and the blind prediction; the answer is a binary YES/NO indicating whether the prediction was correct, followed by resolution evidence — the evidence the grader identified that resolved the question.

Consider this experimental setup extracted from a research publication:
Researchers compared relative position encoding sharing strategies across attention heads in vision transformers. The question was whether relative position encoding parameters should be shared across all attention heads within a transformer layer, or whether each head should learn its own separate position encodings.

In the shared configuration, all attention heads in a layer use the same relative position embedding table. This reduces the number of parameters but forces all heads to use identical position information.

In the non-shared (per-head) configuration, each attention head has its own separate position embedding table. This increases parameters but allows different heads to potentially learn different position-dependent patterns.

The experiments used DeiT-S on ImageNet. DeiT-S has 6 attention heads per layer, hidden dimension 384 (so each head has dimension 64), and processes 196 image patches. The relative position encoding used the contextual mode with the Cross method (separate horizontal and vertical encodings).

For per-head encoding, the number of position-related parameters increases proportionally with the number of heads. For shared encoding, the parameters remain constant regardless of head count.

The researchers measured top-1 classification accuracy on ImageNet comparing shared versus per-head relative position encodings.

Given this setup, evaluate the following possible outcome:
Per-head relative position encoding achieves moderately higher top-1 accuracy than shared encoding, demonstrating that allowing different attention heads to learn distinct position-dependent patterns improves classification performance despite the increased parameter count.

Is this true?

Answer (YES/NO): NO